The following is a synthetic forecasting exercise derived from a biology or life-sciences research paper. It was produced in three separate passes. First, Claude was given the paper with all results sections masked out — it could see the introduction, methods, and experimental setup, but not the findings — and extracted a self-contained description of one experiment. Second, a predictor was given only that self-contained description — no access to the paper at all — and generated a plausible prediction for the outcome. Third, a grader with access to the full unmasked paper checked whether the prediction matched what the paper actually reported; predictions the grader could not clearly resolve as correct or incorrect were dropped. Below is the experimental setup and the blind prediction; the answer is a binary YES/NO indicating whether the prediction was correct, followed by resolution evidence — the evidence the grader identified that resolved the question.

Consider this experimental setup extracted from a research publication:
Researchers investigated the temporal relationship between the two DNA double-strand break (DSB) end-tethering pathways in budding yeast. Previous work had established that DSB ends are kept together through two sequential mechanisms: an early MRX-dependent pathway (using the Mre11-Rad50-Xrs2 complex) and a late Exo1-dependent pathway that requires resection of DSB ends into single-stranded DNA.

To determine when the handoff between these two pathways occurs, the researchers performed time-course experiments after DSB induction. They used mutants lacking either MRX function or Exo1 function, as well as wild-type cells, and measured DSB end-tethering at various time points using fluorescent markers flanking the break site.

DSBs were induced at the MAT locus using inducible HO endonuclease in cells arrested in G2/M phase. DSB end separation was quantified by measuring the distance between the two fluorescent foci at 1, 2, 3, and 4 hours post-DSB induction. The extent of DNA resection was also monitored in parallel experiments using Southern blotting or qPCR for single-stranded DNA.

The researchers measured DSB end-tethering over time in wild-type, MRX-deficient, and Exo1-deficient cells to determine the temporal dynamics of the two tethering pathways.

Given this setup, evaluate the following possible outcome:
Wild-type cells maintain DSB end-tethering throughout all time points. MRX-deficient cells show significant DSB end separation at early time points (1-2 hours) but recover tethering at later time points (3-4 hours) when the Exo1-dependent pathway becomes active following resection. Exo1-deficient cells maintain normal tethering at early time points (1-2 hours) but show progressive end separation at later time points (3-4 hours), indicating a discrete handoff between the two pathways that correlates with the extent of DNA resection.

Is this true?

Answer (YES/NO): NO